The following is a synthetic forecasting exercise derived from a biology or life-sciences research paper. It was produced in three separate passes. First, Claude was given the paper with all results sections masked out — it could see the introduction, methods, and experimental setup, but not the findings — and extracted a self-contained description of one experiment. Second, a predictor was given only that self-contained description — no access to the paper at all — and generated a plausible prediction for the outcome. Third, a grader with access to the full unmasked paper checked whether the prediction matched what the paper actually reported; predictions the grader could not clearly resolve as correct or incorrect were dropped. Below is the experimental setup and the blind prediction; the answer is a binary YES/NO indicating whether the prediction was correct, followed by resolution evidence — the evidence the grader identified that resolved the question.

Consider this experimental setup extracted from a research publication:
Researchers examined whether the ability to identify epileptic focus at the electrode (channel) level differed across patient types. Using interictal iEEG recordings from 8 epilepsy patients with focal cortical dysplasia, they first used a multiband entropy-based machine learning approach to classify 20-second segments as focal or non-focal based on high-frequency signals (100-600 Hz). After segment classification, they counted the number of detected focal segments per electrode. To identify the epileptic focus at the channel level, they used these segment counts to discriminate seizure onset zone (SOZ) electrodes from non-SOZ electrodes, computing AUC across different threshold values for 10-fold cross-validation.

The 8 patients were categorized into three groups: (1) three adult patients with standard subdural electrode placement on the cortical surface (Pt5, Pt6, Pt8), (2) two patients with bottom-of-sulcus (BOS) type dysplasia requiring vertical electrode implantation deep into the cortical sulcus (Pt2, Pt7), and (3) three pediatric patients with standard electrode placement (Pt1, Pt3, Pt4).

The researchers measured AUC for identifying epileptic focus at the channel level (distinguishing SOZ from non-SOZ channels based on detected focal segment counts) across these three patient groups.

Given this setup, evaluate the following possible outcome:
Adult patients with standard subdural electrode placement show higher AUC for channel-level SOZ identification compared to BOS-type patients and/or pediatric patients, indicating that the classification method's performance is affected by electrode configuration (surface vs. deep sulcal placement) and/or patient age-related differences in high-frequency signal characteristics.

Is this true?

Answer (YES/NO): YES